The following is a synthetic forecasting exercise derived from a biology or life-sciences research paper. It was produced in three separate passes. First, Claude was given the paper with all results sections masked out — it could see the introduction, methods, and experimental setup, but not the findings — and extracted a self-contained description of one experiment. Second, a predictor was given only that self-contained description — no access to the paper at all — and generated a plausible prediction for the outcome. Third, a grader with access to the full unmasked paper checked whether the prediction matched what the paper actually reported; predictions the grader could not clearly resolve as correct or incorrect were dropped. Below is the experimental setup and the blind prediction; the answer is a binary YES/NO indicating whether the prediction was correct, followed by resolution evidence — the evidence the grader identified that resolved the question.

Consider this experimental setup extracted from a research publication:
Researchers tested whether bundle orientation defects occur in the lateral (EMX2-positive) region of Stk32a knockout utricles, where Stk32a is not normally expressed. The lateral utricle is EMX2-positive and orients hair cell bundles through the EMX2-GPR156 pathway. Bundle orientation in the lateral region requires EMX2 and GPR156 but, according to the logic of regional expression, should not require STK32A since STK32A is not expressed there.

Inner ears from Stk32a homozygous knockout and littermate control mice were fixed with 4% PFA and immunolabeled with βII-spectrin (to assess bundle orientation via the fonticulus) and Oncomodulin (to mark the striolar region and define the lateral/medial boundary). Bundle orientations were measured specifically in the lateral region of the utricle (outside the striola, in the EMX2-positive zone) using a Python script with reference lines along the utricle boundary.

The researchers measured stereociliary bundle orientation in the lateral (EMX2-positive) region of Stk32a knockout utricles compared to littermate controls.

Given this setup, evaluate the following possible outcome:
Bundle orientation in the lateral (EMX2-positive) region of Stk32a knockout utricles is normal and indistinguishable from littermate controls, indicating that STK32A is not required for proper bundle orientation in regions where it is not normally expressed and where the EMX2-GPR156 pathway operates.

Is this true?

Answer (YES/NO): YES